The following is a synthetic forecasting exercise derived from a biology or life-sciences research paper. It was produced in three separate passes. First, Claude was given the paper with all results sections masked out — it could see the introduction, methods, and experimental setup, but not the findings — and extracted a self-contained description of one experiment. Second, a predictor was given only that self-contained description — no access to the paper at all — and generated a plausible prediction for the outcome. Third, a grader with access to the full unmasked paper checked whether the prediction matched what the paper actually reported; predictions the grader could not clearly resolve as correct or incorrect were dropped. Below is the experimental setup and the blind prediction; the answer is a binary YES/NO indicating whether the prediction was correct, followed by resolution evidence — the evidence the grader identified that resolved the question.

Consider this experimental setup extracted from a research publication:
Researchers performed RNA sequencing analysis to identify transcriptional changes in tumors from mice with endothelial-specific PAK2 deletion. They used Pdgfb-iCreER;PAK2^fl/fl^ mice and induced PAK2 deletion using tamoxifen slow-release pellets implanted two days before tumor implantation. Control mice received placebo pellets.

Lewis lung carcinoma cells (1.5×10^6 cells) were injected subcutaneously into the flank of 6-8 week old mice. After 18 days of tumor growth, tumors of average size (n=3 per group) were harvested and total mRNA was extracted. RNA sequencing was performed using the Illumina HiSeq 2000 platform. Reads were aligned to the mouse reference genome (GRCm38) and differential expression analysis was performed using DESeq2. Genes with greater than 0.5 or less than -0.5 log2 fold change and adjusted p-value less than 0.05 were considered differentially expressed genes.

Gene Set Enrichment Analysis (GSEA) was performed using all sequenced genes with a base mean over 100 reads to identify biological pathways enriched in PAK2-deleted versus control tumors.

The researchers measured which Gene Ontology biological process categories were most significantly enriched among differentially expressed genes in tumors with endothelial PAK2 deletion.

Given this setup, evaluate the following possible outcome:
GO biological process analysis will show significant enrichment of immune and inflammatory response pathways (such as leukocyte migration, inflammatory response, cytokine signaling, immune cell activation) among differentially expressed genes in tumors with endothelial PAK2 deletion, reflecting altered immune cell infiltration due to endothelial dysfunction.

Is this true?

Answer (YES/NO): YES